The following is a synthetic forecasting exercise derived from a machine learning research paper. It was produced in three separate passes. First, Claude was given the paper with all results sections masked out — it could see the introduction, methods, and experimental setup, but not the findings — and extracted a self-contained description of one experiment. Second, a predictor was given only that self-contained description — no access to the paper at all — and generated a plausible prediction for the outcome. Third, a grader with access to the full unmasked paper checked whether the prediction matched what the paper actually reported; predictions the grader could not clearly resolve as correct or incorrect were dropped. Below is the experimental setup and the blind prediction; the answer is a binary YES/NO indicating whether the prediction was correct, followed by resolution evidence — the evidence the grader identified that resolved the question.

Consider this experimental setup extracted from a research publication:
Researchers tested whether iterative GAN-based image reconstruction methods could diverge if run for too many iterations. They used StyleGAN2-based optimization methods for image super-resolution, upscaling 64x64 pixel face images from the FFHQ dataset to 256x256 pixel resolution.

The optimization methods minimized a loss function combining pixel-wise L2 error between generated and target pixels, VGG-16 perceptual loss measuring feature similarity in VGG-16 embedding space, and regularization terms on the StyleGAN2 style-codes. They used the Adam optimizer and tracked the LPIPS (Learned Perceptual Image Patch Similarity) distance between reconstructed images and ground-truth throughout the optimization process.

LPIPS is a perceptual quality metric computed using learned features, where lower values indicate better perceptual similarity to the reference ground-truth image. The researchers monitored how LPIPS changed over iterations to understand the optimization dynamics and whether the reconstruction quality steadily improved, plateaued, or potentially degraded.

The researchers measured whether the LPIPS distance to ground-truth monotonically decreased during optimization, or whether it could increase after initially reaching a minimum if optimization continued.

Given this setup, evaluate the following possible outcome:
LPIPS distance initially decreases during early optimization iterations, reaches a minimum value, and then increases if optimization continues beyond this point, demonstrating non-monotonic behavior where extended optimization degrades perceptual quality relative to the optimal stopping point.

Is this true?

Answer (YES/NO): YES